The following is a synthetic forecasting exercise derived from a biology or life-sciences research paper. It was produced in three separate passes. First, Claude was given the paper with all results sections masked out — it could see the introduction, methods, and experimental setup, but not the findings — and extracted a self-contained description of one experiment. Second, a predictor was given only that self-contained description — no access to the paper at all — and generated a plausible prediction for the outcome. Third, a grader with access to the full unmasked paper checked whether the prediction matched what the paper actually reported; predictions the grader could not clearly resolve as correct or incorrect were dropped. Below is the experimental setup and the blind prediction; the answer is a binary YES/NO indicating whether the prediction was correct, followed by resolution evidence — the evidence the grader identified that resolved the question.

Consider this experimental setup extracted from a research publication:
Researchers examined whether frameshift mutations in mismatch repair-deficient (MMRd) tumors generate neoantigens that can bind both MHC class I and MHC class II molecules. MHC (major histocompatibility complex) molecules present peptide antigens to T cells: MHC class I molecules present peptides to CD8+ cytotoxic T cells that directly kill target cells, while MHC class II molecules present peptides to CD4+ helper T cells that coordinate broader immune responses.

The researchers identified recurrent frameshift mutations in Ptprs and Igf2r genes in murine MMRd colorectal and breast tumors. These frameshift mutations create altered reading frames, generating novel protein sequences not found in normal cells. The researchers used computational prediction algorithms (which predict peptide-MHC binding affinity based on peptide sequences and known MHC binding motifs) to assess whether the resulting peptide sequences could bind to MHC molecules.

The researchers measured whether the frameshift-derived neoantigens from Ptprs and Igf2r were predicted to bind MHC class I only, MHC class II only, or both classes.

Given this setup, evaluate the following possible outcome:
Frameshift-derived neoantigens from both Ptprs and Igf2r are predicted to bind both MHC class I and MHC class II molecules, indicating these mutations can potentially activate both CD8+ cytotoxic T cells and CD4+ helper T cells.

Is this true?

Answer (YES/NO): YES